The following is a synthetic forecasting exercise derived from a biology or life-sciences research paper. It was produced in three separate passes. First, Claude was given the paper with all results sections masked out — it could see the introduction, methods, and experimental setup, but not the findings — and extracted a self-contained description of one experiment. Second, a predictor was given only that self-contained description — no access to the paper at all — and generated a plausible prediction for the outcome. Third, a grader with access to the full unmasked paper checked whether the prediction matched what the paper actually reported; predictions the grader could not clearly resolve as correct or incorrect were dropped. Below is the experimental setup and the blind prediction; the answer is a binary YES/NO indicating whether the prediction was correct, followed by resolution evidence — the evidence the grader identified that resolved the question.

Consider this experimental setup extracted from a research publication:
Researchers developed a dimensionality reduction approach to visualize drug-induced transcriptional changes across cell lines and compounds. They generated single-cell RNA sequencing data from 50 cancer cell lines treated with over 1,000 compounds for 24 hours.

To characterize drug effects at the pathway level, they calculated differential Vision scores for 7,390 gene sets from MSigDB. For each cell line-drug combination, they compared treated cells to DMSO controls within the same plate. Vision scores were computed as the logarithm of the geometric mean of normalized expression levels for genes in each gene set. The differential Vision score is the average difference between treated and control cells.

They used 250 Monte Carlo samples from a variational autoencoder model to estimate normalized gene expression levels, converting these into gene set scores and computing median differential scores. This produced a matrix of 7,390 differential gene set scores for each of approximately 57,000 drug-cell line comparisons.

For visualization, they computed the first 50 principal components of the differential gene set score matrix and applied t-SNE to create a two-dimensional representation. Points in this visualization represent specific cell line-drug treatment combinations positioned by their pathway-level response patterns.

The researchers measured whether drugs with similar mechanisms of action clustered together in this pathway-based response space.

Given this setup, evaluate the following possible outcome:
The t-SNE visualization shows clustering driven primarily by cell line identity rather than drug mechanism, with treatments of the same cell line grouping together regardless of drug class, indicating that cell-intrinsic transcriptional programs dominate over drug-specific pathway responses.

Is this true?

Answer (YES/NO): NO